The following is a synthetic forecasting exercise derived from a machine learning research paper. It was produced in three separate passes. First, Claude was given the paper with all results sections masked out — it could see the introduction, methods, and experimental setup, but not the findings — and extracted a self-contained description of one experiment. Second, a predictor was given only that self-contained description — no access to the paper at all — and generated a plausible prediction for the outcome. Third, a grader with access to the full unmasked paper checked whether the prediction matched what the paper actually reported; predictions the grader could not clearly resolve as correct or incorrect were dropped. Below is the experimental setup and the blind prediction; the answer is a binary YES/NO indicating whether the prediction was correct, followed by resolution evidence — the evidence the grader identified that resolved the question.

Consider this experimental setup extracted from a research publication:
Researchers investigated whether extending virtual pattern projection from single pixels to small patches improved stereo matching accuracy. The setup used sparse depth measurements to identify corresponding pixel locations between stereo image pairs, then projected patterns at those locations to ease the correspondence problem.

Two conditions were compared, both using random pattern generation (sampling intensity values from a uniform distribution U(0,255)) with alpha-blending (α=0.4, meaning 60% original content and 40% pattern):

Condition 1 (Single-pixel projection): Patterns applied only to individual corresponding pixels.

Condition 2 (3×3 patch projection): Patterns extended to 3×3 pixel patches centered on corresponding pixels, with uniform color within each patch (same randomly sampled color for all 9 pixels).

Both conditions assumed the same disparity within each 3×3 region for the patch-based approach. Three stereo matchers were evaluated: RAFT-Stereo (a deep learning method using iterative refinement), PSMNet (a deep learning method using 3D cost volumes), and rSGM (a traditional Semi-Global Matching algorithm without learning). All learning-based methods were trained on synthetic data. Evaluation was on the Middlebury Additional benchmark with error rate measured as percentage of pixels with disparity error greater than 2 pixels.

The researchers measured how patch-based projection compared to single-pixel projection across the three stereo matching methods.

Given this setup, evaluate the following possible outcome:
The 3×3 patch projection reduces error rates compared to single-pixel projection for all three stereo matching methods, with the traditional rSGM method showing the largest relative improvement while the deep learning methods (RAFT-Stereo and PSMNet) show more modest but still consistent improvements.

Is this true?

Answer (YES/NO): YES